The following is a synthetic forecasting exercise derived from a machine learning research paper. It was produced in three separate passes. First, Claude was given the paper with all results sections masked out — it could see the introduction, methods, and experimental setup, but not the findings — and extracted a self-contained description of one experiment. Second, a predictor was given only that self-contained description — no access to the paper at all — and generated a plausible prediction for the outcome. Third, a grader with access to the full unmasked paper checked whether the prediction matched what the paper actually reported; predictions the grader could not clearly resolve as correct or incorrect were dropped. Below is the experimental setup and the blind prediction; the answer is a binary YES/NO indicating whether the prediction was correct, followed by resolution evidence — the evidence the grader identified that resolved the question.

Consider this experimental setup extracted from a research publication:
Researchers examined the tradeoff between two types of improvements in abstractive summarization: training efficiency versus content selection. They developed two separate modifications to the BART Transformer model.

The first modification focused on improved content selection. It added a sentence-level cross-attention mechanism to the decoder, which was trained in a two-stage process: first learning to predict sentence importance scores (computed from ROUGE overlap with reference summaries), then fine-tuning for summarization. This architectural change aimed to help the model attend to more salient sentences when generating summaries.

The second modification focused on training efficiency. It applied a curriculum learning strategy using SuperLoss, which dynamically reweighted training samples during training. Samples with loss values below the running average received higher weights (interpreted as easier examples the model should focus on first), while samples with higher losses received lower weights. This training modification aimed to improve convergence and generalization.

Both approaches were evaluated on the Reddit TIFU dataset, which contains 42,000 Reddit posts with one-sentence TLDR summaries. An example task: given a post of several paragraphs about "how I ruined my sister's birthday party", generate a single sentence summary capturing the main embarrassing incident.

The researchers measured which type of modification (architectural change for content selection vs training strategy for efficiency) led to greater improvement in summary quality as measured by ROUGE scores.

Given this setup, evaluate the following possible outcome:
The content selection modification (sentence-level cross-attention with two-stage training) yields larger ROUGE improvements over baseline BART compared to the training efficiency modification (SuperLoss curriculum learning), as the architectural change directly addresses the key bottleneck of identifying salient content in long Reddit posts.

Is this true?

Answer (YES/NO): NO